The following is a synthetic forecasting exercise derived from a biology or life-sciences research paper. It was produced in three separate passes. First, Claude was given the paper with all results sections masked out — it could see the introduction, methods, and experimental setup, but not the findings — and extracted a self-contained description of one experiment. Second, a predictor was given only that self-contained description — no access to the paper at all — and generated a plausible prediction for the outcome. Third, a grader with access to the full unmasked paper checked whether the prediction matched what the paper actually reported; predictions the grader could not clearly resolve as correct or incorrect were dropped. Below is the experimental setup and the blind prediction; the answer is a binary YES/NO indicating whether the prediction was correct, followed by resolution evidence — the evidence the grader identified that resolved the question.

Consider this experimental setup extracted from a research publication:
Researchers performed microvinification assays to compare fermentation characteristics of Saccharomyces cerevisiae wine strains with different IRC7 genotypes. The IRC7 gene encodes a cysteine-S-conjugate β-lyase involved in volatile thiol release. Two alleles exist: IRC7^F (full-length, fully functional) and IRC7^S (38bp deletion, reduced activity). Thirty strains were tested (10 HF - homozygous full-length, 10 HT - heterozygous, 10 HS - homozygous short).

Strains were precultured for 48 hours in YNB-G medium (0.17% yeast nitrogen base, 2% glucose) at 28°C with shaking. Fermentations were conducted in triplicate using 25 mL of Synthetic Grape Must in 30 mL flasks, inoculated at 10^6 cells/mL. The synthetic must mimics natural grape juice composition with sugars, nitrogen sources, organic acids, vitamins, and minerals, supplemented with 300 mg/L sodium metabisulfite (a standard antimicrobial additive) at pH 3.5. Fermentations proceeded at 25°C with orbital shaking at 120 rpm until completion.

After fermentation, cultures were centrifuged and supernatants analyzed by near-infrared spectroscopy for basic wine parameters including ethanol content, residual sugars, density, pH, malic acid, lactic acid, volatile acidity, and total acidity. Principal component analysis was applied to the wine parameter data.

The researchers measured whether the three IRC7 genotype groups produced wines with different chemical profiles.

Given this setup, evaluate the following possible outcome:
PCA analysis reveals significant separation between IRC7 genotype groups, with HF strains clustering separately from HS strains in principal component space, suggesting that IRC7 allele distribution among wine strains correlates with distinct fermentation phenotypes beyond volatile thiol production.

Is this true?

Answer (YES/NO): YES